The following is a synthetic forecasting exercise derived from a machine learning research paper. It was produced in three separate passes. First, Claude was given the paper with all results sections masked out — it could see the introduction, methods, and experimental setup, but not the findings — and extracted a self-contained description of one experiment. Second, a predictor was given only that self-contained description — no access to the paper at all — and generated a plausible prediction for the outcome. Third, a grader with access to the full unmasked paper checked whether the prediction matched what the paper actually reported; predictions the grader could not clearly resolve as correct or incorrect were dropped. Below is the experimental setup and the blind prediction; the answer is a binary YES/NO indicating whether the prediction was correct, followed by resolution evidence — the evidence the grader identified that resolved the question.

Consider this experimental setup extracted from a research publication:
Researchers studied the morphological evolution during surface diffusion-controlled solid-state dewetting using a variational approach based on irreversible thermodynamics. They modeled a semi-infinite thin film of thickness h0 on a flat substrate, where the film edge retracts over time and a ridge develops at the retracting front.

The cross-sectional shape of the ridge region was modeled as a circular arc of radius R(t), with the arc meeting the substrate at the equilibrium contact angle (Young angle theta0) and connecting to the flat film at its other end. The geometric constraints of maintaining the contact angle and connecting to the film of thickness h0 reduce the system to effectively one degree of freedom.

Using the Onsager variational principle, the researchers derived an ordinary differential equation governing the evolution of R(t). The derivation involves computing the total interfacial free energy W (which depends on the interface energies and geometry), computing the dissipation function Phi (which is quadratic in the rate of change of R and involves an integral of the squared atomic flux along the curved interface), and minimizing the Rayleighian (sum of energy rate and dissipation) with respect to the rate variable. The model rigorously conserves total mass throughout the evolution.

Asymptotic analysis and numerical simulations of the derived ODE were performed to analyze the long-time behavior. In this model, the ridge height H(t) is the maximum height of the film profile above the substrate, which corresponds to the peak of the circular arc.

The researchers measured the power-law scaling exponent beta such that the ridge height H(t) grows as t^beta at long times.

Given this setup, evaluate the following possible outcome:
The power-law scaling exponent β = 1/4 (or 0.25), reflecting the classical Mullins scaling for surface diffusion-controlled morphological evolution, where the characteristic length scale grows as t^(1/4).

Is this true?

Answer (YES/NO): NO